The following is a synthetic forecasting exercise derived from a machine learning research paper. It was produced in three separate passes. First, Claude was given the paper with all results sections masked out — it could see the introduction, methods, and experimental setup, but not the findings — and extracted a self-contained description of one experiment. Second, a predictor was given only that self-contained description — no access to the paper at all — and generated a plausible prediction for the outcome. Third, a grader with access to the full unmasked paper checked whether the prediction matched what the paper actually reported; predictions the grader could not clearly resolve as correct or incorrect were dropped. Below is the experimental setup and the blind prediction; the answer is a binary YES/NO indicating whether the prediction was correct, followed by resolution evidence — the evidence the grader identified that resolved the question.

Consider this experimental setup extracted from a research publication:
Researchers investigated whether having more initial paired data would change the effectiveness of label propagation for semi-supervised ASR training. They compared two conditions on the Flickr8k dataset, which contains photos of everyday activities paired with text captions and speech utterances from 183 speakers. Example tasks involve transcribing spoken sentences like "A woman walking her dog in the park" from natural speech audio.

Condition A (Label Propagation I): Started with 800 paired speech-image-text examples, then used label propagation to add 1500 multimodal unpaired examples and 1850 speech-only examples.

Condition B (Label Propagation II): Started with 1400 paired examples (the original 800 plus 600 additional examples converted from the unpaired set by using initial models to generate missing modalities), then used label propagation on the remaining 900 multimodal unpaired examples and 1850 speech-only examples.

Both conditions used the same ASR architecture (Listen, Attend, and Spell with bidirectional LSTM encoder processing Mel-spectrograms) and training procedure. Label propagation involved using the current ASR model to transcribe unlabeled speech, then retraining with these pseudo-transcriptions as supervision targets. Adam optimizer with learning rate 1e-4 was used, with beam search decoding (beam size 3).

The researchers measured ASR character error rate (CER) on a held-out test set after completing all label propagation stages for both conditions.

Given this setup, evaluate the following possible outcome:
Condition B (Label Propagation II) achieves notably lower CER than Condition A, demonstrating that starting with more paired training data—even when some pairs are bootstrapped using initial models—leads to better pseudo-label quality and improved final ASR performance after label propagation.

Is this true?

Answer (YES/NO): YES